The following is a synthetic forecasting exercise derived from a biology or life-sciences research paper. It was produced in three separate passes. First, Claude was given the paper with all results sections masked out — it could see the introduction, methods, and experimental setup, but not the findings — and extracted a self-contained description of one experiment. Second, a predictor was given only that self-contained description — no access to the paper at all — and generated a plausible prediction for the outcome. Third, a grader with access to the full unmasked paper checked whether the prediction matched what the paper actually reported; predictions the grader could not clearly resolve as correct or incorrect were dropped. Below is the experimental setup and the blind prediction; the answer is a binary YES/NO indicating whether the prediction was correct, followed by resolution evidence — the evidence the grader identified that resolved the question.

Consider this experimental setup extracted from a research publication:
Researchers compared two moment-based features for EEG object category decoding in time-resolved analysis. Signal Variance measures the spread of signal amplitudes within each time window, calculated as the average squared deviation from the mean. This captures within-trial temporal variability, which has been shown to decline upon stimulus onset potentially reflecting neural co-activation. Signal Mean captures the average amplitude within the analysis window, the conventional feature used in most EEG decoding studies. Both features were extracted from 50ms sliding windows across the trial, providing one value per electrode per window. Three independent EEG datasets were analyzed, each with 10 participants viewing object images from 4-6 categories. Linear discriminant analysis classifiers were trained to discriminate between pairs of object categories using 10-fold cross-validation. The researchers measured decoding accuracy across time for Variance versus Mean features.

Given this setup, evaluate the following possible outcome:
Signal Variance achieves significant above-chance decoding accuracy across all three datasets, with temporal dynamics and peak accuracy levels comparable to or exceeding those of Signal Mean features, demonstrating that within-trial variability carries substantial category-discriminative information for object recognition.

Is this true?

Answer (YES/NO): YES